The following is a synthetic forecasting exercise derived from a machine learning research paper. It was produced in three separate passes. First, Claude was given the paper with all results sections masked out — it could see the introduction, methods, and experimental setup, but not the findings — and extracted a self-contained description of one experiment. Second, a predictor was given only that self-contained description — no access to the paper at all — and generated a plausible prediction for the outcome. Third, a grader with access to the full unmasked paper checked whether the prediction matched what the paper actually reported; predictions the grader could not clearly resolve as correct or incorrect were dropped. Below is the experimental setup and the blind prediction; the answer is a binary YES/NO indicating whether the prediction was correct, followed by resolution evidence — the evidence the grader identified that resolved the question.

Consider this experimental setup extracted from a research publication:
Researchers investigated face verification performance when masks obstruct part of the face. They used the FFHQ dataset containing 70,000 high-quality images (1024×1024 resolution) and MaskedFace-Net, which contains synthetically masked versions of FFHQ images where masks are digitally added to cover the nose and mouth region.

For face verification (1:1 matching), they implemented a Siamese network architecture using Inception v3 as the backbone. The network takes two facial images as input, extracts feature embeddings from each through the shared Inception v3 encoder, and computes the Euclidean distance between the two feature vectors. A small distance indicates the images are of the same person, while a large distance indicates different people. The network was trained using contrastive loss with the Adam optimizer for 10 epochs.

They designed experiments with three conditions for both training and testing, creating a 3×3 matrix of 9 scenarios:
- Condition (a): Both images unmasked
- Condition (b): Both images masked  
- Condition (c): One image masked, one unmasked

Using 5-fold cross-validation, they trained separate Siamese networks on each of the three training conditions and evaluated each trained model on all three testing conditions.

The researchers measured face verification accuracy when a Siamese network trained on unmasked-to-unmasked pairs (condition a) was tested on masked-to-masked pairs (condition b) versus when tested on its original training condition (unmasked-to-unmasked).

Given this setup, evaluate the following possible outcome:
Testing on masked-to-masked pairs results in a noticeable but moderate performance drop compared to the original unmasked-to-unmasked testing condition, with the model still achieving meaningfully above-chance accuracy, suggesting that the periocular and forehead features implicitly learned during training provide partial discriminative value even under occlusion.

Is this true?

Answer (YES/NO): NO